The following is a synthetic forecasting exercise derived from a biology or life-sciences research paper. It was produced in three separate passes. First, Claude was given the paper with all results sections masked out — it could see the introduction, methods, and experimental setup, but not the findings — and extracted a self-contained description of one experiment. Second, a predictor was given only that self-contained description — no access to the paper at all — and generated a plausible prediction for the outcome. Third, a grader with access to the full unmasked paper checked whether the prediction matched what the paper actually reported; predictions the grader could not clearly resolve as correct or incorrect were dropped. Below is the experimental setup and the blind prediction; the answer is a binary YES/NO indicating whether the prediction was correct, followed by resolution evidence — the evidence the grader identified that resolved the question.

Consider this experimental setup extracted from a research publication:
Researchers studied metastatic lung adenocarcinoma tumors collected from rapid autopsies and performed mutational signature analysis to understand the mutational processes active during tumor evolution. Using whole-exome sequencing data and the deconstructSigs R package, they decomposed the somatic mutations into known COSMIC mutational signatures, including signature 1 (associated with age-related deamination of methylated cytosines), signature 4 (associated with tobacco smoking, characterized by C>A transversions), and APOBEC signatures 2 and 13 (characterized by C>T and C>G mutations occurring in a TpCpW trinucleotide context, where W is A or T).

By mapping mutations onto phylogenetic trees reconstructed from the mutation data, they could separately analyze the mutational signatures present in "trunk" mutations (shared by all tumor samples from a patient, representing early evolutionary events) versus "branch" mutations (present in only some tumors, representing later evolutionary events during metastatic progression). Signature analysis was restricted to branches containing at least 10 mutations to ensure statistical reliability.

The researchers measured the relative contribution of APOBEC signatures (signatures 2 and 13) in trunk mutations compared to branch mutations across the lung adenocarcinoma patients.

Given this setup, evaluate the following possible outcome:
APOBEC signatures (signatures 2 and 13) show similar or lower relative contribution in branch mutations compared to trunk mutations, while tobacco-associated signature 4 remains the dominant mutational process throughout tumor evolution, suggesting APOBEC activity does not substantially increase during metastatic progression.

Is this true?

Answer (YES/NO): NO